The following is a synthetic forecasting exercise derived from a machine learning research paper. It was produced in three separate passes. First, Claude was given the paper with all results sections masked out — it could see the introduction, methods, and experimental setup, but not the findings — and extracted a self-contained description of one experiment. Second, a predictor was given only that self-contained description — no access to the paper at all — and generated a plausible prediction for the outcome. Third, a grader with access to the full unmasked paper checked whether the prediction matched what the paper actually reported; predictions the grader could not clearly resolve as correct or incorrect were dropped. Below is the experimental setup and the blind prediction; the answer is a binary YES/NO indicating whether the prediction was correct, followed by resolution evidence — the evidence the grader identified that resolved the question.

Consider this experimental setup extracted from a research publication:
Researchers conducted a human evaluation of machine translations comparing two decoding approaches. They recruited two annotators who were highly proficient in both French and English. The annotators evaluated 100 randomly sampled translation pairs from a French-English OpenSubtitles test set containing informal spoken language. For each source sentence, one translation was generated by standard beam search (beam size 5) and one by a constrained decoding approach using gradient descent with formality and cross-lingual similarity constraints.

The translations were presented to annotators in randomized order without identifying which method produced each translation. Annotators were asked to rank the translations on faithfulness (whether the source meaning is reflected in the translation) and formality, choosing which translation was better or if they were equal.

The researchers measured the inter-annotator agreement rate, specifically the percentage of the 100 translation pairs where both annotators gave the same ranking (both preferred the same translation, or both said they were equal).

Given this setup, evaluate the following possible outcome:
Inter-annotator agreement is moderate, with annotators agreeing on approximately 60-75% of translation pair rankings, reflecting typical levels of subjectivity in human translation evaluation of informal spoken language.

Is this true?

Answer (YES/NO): NO